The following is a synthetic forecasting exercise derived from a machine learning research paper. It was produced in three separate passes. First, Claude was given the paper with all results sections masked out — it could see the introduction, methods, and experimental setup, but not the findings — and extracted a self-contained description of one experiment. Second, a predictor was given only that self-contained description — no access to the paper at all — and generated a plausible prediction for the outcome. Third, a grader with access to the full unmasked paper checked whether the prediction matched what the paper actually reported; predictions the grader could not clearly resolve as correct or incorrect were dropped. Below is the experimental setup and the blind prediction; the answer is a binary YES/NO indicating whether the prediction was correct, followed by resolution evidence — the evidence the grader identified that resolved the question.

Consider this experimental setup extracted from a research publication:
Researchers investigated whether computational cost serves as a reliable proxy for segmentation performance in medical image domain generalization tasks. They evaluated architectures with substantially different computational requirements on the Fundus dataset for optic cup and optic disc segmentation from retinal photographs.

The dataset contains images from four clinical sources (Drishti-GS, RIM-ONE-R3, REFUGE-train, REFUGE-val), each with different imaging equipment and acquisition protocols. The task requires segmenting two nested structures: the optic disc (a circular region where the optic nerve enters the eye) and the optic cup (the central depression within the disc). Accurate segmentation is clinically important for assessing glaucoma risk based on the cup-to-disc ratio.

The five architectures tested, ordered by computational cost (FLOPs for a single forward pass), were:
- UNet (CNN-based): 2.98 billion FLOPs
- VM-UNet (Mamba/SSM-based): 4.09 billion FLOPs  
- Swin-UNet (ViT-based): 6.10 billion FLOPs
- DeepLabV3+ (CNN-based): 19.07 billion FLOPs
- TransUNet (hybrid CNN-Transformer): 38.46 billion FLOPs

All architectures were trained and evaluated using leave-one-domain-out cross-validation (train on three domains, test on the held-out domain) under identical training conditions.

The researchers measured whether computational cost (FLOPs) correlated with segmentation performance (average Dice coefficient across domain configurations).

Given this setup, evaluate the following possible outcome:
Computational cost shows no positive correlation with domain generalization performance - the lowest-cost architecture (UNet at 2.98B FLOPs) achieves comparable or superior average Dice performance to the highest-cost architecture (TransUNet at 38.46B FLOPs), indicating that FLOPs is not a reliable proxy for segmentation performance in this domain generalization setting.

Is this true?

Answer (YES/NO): NO